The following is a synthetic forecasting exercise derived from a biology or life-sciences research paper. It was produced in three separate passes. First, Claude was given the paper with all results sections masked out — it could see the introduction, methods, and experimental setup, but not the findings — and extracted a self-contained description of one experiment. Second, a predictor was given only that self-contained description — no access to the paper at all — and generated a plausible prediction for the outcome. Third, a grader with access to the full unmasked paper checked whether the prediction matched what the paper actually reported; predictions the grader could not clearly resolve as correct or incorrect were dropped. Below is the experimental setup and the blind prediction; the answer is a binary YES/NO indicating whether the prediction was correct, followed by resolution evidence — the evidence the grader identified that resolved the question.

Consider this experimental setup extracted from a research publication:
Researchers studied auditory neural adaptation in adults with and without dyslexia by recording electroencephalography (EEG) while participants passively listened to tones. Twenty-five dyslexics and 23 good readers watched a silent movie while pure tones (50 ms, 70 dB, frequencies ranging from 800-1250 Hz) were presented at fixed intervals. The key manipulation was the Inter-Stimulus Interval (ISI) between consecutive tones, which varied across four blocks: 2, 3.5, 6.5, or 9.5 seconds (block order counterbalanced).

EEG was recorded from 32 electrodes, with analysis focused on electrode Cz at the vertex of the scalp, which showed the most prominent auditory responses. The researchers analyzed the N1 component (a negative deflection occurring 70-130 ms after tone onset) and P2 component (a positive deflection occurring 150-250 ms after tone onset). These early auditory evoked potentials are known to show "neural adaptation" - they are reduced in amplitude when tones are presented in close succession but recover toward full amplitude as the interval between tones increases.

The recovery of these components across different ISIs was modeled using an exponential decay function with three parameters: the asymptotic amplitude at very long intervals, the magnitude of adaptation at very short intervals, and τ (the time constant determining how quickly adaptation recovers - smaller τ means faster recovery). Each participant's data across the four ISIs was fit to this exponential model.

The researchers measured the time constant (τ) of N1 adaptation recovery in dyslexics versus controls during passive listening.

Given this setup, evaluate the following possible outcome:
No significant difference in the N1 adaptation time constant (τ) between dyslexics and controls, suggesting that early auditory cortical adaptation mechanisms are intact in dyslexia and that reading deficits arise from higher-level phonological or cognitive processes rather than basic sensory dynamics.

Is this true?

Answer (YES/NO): YES